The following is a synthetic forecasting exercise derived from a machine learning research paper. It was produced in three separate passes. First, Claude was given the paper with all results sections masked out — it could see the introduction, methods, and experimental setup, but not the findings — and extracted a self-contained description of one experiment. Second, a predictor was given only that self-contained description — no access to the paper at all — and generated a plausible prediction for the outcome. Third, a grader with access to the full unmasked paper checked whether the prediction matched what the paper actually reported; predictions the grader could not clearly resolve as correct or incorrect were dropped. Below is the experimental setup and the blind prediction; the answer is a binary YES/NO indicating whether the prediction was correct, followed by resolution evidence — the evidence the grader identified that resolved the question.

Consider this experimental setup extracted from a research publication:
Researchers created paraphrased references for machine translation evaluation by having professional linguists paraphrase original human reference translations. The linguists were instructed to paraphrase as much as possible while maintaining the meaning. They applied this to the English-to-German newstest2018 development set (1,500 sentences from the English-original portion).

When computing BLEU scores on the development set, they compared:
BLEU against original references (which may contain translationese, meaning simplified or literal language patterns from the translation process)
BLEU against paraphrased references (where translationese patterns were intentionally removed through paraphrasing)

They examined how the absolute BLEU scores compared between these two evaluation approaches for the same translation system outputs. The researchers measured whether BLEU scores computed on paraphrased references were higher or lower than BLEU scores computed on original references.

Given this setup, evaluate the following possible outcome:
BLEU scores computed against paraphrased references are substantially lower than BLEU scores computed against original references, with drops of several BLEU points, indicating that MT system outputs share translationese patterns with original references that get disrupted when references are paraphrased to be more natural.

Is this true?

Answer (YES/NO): NO